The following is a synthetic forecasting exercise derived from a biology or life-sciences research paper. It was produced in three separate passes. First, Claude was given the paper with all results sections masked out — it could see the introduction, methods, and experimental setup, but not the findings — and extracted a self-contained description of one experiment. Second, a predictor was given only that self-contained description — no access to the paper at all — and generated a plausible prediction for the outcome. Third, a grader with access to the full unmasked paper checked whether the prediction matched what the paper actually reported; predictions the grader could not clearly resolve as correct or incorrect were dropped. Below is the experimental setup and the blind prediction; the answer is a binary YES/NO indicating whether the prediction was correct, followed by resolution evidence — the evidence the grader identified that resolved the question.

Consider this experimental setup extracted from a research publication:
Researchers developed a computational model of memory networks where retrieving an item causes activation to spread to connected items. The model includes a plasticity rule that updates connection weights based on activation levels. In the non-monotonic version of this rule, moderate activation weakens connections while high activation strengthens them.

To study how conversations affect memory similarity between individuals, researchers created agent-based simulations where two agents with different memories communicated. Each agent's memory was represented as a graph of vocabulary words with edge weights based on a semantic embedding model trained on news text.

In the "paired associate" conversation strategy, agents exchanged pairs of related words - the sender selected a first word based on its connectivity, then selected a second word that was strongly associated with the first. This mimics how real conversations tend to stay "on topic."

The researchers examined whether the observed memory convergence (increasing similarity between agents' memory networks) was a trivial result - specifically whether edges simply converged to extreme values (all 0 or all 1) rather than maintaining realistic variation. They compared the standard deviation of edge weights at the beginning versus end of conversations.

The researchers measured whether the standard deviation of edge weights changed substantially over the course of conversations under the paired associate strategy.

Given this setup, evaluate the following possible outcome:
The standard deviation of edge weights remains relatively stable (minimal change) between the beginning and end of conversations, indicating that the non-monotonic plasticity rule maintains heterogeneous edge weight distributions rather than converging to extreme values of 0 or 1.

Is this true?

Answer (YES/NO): YES